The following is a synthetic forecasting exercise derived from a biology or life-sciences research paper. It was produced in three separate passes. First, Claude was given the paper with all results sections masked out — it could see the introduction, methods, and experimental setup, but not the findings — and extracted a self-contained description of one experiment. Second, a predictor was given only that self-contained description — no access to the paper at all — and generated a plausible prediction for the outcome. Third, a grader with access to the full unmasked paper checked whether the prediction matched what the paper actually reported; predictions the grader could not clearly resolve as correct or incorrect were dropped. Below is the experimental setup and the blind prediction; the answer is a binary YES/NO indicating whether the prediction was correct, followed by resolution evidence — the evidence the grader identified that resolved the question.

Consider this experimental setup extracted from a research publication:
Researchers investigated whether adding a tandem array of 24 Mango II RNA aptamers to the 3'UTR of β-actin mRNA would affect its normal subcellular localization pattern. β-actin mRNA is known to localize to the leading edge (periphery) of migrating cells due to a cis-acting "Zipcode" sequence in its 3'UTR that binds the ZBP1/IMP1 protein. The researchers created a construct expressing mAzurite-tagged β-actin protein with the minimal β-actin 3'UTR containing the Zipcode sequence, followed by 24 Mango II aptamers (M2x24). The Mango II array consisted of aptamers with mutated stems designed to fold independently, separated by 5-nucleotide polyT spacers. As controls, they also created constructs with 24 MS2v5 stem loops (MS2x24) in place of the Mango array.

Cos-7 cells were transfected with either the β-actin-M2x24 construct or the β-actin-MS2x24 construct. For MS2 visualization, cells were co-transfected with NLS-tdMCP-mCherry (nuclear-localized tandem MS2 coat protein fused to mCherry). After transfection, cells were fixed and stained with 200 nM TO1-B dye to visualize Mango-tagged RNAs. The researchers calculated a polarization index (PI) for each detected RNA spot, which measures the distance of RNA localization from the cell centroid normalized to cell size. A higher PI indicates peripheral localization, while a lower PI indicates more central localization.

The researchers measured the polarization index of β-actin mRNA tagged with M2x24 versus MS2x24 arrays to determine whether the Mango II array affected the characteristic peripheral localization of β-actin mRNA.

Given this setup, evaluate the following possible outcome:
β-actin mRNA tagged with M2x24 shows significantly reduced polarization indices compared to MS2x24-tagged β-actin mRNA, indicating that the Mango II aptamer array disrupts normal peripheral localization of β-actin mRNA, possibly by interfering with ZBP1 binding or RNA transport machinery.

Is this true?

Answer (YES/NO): NO